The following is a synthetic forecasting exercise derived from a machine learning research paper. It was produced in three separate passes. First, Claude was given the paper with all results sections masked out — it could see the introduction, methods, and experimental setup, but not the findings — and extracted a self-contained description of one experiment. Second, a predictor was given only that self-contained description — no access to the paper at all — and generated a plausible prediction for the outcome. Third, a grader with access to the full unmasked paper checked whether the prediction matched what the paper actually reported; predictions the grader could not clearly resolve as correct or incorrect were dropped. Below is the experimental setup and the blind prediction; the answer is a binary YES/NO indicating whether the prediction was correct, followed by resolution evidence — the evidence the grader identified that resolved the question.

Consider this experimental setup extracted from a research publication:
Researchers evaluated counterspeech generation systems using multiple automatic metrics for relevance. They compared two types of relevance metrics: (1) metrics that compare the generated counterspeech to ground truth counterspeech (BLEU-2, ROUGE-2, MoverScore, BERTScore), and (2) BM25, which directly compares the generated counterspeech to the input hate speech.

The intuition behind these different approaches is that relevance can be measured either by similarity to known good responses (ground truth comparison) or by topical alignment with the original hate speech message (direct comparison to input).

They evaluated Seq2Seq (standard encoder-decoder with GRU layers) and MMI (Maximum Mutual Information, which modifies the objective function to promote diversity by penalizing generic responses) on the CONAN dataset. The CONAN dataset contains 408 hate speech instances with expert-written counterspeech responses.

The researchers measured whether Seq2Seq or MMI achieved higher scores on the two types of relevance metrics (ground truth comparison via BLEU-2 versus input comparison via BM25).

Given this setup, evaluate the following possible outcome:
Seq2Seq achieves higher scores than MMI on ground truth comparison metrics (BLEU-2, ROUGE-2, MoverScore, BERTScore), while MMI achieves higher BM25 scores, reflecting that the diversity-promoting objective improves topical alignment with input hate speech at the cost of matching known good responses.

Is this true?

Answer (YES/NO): NO